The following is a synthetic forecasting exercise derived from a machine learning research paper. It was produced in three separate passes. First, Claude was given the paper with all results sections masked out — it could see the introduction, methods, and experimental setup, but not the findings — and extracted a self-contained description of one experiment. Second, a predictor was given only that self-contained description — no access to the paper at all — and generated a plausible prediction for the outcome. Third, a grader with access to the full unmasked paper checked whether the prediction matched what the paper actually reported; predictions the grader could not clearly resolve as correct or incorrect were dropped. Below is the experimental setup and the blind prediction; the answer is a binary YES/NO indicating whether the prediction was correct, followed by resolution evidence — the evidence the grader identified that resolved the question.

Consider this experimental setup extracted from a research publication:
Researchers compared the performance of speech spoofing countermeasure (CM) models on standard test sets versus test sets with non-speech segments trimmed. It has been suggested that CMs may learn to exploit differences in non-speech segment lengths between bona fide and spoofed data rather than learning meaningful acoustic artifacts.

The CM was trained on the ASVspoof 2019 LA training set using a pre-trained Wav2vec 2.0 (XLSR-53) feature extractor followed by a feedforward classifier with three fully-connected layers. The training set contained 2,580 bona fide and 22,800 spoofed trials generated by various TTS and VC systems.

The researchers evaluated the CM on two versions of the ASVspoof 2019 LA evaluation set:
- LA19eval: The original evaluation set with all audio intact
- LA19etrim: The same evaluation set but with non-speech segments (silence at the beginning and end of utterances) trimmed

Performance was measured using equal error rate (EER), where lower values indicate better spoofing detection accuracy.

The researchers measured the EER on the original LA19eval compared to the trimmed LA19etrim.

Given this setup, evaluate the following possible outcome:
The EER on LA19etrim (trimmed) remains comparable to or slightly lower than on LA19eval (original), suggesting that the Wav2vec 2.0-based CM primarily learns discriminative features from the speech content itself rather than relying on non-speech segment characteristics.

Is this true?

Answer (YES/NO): NO